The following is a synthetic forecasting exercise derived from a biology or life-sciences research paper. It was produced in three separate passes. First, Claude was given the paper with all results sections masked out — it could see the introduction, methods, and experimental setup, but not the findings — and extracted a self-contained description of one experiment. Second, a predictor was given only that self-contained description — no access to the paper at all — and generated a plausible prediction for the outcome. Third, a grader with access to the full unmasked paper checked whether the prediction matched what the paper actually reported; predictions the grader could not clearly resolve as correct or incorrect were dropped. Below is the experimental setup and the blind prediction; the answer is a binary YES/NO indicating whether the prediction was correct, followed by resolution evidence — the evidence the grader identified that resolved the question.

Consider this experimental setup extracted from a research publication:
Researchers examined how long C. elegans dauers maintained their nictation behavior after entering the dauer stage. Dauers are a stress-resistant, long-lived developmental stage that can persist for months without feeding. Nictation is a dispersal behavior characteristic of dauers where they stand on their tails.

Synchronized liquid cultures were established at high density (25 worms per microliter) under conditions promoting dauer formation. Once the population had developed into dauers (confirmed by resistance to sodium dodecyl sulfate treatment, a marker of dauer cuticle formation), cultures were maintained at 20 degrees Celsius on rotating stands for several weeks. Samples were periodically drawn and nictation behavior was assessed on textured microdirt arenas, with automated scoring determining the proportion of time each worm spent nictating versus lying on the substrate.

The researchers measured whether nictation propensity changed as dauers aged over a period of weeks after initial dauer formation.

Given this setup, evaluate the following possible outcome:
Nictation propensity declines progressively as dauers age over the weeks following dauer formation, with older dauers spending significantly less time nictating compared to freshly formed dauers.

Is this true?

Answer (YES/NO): NO